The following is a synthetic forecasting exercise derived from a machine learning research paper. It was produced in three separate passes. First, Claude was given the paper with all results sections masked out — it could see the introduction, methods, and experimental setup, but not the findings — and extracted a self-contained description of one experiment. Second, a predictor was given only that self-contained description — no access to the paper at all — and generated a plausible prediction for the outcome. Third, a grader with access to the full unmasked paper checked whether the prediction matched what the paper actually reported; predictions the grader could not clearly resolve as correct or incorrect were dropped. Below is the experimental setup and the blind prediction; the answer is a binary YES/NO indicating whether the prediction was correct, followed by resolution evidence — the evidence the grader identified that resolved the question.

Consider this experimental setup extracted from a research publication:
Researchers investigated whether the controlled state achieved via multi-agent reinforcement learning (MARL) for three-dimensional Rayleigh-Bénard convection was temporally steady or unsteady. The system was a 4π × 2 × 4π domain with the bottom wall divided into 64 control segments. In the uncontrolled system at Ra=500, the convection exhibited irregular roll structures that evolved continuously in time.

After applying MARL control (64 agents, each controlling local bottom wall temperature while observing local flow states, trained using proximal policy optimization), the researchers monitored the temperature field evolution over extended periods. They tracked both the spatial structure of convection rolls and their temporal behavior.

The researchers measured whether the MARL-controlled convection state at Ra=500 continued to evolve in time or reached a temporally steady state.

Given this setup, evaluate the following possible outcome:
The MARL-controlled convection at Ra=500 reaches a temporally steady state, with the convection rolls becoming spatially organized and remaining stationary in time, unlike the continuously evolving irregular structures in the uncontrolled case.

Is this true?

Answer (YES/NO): YES